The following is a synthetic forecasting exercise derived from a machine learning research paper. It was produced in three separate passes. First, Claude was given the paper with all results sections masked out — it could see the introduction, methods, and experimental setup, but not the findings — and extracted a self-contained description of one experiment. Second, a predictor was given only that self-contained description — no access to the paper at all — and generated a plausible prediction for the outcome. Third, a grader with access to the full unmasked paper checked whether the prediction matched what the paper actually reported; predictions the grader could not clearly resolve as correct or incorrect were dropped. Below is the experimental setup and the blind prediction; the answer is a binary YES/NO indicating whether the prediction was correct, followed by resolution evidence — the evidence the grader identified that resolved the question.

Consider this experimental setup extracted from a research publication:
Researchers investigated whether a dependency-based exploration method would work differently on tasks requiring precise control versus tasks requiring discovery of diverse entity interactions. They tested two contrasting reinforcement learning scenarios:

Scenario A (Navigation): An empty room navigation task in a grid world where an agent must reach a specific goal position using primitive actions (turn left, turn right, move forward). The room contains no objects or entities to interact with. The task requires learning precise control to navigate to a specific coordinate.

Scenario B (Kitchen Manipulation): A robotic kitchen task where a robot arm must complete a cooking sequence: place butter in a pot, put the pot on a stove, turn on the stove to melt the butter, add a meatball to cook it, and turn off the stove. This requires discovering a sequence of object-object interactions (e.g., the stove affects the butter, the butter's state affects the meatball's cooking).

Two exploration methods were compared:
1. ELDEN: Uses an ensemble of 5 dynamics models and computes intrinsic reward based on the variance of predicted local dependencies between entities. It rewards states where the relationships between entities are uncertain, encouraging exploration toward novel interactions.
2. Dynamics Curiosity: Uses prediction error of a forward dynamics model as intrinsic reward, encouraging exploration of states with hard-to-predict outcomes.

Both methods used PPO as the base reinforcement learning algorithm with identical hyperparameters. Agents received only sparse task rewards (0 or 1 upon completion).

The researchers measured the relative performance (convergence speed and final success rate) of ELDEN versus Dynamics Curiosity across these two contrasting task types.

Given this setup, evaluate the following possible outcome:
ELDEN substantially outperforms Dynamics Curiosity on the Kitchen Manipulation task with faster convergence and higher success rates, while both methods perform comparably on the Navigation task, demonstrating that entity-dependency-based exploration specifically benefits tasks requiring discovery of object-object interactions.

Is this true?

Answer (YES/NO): NO